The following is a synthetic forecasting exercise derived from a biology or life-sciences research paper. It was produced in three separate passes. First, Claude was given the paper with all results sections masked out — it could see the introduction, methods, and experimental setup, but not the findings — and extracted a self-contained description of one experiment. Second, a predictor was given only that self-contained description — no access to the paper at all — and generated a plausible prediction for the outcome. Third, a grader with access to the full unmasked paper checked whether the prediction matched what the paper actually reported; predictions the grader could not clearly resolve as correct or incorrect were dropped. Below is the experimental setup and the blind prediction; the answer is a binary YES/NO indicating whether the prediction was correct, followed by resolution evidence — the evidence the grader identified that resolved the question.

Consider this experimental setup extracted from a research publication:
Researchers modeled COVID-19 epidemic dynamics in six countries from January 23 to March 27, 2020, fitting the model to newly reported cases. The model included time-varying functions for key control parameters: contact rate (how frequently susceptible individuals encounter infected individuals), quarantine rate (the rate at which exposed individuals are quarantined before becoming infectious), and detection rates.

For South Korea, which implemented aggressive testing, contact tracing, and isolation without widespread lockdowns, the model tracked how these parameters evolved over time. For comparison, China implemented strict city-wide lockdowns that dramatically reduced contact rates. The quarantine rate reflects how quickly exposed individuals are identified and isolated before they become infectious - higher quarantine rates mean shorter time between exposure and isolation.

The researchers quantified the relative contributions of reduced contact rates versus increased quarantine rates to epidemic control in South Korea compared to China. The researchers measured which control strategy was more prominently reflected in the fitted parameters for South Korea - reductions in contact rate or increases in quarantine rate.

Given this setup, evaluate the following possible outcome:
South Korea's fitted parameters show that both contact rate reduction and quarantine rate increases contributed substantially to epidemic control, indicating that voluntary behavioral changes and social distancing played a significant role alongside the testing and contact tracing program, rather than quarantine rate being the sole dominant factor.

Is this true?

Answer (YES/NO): NO